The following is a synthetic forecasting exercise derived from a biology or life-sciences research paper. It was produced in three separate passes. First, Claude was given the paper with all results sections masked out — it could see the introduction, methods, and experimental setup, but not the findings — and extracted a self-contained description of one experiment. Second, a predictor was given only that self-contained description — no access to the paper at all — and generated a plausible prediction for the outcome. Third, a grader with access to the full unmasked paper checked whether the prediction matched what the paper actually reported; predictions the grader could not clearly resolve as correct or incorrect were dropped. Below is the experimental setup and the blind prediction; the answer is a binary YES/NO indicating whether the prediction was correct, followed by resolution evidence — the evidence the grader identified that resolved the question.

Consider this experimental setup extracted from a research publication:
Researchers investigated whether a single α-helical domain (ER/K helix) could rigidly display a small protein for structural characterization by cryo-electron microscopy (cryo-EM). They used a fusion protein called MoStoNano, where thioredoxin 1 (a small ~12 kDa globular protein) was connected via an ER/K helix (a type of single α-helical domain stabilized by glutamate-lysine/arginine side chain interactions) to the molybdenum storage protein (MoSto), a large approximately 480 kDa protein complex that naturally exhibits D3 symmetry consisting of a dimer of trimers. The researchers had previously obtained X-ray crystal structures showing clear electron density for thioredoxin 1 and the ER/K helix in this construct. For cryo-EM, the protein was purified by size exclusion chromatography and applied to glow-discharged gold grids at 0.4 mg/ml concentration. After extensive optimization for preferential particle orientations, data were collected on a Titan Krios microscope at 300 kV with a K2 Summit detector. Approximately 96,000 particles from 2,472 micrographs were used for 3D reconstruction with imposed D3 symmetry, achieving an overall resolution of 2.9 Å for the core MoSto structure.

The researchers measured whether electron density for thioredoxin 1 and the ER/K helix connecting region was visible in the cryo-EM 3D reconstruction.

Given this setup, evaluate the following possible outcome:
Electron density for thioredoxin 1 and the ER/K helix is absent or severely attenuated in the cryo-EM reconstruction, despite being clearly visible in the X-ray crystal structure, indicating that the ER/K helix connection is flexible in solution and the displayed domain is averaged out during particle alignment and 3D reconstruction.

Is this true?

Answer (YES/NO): YES